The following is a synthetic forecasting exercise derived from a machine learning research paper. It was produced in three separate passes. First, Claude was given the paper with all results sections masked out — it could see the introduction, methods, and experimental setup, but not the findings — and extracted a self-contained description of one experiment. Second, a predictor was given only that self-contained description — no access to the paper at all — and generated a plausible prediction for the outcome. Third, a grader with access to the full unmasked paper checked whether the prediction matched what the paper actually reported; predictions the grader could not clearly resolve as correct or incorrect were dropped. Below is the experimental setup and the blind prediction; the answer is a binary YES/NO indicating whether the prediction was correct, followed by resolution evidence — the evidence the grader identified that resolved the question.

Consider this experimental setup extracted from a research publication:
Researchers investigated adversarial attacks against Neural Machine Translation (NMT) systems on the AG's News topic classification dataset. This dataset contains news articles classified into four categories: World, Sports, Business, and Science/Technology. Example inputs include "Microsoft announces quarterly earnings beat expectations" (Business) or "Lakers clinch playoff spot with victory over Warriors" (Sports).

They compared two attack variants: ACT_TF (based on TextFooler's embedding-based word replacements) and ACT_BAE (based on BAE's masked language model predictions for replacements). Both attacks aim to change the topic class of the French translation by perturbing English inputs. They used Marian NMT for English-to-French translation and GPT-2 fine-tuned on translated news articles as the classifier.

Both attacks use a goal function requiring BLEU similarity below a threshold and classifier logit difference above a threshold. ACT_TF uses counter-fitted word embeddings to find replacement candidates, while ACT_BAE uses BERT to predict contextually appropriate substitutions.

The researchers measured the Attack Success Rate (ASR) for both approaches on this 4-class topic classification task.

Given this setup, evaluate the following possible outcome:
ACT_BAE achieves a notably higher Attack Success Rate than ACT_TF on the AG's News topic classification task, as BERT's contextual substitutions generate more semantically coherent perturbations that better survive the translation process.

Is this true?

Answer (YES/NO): NO